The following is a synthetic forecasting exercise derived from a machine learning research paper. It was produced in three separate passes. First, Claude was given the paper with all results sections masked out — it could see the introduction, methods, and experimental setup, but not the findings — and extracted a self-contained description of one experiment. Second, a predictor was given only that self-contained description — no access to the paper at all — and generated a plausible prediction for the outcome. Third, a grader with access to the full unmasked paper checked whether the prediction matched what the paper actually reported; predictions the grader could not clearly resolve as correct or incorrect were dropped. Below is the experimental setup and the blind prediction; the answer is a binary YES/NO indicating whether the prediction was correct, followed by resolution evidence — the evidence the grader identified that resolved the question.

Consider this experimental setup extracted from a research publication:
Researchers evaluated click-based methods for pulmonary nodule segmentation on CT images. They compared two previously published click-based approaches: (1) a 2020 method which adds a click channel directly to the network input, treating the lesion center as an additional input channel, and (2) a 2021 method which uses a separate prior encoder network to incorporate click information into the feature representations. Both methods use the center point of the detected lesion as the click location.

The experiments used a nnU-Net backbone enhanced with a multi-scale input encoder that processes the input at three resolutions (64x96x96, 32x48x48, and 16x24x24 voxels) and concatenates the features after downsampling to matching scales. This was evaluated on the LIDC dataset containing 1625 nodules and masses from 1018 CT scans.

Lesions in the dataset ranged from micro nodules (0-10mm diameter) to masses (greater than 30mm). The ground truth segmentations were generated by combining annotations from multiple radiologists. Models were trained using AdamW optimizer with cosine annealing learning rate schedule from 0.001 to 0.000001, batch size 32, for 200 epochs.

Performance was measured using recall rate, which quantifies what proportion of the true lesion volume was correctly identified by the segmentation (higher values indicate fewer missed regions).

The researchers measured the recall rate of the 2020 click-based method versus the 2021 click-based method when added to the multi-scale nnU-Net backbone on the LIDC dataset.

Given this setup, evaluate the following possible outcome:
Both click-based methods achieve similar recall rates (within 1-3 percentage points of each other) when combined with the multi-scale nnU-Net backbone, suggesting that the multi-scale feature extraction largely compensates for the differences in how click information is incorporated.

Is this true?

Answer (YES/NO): NO